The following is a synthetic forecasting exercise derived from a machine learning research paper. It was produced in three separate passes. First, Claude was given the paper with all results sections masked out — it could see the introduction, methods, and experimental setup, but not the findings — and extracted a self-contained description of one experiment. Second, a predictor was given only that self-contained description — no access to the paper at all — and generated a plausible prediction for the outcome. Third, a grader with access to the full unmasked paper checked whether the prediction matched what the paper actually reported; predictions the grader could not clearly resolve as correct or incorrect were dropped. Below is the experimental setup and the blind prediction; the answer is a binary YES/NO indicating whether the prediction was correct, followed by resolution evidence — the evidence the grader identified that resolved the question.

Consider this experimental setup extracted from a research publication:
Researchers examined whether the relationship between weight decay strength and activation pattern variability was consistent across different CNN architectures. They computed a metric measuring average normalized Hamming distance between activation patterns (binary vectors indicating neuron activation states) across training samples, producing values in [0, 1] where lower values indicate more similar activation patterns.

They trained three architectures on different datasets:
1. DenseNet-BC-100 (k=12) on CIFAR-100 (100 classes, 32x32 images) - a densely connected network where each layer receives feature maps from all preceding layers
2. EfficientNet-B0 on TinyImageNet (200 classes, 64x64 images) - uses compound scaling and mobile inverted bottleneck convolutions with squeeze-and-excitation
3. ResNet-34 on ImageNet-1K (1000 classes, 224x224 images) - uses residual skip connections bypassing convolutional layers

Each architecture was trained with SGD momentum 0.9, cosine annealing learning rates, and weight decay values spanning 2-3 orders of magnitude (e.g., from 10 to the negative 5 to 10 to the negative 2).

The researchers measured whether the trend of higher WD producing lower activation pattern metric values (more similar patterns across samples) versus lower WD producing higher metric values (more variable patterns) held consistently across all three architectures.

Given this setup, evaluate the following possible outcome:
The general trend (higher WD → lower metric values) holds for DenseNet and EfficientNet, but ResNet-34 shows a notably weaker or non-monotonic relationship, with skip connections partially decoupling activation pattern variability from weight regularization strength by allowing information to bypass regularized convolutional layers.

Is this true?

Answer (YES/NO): NO